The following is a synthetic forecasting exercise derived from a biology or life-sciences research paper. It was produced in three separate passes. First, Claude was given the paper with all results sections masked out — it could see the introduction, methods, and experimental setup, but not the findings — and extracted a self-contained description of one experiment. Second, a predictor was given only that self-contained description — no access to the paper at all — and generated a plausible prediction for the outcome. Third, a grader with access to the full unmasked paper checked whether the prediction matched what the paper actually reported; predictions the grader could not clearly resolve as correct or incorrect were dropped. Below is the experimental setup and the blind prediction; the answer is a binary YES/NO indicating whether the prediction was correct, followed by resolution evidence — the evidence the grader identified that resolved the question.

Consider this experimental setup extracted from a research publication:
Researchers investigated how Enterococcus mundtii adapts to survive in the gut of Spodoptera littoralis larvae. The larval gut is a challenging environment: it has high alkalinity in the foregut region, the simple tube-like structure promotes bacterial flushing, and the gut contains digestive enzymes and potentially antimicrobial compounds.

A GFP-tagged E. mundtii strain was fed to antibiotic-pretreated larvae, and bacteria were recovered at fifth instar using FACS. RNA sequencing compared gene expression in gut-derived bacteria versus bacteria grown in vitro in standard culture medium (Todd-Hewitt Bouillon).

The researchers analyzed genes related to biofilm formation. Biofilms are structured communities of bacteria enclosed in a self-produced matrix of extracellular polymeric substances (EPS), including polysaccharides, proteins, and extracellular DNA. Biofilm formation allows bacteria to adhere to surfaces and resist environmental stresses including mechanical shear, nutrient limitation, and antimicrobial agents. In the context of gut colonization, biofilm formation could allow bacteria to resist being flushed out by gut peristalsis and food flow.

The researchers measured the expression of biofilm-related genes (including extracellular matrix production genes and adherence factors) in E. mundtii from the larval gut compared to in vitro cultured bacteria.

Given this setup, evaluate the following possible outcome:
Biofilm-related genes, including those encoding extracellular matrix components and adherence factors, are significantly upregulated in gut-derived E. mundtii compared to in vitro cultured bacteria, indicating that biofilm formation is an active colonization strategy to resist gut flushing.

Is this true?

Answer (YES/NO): YES